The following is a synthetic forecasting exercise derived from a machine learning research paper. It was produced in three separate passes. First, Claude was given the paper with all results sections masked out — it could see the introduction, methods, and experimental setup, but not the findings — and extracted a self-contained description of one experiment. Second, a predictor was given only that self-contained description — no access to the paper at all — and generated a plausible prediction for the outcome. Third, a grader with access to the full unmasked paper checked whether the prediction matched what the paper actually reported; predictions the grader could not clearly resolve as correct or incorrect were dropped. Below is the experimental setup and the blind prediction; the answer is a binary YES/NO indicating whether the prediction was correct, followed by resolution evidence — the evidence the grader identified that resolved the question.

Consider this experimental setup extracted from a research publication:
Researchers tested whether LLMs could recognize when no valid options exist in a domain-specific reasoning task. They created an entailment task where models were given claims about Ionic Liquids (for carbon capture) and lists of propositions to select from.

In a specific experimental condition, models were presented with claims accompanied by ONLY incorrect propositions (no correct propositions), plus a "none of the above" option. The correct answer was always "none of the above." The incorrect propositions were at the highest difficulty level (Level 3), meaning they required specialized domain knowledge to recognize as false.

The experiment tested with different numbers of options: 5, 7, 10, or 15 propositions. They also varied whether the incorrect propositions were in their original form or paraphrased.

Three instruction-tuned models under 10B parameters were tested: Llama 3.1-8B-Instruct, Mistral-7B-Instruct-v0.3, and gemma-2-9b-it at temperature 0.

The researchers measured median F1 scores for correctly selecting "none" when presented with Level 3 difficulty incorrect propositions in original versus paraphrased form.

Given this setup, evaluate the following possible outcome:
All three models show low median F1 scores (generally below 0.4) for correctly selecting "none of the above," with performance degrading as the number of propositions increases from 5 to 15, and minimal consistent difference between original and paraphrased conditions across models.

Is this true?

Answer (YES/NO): NO